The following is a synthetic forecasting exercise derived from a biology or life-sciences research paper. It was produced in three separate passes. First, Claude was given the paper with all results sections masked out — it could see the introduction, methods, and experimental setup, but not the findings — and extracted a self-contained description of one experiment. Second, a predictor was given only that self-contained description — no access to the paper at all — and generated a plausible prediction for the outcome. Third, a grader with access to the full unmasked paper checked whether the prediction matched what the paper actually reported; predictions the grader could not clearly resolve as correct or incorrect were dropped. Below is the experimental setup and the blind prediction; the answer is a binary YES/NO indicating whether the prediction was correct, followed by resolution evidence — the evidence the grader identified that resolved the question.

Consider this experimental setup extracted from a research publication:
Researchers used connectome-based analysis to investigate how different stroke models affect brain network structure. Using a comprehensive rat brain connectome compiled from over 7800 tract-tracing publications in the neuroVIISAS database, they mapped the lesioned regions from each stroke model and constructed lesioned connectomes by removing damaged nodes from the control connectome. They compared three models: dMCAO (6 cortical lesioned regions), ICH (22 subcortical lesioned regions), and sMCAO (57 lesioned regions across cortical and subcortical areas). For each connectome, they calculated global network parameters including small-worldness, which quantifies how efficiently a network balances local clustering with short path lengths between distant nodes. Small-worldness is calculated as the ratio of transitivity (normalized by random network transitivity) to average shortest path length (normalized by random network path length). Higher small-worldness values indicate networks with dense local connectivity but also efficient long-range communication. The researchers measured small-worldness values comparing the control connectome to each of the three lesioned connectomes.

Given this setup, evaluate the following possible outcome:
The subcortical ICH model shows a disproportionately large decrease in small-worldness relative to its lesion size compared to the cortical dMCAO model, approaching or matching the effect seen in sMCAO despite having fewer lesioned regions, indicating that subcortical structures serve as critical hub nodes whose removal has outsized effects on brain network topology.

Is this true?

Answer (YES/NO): NO